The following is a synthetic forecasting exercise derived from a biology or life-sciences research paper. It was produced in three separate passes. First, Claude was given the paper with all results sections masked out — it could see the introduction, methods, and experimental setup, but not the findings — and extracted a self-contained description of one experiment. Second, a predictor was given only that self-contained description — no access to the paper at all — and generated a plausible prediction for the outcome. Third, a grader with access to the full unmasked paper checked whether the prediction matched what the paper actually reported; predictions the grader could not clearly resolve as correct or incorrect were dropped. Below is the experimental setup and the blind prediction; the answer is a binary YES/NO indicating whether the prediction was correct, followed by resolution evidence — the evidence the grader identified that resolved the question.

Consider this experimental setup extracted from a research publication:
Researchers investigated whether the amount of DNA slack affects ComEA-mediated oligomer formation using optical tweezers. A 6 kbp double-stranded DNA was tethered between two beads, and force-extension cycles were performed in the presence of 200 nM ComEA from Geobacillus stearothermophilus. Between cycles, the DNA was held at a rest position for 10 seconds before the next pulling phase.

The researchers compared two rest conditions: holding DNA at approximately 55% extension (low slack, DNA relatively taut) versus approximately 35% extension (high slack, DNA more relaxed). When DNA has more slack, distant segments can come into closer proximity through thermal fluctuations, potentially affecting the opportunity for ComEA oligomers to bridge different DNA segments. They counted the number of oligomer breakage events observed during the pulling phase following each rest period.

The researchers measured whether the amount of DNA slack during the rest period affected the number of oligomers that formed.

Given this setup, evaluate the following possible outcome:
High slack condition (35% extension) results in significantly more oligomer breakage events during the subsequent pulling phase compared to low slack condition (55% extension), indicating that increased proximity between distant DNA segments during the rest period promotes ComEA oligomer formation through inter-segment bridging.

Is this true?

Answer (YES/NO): YES